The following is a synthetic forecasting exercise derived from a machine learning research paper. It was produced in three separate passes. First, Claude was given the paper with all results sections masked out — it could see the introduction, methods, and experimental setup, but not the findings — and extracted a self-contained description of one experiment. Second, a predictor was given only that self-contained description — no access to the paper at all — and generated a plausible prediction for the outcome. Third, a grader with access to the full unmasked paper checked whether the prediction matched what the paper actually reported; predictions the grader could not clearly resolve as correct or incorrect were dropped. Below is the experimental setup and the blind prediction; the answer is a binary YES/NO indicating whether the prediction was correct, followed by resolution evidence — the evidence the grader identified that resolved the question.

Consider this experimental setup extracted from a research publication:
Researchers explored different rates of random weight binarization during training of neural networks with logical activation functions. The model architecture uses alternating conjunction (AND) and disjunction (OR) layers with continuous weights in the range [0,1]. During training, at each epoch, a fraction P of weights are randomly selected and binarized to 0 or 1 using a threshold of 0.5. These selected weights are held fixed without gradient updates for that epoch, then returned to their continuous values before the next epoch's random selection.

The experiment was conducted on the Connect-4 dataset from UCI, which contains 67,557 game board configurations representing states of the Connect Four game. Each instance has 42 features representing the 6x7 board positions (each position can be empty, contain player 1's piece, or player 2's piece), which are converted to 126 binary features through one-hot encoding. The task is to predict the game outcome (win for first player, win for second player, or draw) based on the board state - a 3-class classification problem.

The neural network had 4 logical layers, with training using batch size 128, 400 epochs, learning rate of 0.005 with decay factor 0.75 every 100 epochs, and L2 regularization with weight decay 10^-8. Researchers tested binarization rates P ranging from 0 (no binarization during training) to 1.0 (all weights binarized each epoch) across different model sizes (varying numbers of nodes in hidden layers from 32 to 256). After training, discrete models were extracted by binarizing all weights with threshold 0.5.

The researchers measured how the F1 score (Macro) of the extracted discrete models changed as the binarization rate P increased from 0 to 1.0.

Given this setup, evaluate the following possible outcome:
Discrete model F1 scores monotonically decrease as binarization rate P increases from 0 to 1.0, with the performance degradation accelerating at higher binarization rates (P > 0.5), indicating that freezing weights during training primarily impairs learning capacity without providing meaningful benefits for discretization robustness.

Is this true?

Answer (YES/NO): NO